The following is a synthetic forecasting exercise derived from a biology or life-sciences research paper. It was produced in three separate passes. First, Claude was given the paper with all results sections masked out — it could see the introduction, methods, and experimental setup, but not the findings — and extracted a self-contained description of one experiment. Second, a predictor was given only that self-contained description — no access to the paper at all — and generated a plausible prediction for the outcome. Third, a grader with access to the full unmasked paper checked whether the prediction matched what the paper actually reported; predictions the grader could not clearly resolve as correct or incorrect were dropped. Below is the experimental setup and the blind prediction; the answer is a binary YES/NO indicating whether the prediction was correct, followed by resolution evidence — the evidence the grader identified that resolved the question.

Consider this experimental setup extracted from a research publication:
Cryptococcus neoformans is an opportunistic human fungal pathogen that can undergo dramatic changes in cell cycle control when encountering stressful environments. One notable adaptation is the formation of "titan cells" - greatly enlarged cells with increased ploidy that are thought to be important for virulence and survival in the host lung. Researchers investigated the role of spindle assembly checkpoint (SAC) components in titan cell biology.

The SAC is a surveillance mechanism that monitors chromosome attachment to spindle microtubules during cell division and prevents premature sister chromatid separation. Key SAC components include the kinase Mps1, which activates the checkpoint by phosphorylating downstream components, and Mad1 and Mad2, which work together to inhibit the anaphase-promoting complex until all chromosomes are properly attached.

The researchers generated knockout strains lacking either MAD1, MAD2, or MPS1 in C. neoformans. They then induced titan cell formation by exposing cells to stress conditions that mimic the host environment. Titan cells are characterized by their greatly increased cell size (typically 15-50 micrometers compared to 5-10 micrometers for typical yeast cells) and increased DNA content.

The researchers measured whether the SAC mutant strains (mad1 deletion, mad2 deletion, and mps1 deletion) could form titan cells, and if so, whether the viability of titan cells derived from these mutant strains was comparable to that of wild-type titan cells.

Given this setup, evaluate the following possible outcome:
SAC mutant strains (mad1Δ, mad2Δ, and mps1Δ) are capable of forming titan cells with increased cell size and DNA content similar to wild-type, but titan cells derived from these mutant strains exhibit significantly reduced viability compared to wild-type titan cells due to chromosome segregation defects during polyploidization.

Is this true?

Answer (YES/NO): NO